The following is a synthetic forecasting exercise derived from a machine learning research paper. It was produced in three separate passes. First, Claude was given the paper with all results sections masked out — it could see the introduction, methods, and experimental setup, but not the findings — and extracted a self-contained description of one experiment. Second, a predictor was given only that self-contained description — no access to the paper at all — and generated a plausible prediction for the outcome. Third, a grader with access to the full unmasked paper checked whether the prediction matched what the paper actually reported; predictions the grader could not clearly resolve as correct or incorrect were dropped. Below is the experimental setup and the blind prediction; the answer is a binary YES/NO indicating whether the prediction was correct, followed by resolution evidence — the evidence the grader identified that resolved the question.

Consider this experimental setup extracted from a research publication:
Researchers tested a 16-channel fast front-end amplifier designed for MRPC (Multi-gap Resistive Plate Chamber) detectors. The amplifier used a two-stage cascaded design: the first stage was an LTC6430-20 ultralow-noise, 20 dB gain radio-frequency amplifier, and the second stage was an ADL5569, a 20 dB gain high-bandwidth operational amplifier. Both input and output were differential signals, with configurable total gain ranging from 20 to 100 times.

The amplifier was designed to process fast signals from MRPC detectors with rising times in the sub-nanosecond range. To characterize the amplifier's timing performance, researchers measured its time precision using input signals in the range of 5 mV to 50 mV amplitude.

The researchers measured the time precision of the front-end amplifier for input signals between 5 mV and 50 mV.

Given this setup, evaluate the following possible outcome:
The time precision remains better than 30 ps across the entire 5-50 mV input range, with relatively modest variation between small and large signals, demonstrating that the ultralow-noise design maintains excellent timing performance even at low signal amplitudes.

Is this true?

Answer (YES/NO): NO